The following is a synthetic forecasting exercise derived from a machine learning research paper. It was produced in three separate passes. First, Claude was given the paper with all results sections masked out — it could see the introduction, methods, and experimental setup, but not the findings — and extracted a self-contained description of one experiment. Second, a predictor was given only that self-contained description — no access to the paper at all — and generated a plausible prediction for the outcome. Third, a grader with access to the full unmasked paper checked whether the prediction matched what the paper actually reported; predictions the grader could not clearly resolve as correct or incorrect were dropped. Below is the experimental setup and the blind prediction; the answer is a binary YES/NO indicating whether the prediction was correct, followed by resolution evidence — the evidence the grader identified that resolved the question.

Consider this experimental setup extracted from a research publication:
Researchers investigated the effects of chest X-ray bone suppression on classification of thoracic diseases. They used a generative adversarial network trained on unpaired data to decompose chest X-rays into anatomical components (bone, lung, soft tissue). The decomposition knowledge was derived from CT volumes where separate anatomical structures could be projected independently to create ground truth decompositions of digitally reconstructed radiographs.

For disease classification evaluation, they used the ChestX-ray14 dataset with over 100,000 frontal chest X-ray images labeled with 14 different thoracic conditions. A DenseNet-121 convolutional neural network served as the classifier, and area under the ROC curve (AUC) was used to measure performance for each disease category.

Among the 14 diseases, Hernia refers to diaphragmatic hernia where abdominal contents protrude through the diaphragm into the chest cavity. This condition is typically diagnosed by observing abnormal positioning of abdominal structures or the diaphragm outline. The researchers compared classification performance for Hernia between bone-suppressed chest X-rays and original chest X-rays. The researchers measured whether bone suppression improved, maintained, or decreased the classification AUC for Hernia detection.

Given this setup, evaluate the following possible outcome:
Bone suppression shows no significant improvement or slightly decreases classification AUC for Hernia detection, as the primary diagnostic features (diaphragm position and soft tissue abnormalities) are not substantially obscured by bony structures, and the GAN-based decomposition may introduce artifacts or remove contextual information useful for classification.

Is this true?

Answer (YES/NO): YES